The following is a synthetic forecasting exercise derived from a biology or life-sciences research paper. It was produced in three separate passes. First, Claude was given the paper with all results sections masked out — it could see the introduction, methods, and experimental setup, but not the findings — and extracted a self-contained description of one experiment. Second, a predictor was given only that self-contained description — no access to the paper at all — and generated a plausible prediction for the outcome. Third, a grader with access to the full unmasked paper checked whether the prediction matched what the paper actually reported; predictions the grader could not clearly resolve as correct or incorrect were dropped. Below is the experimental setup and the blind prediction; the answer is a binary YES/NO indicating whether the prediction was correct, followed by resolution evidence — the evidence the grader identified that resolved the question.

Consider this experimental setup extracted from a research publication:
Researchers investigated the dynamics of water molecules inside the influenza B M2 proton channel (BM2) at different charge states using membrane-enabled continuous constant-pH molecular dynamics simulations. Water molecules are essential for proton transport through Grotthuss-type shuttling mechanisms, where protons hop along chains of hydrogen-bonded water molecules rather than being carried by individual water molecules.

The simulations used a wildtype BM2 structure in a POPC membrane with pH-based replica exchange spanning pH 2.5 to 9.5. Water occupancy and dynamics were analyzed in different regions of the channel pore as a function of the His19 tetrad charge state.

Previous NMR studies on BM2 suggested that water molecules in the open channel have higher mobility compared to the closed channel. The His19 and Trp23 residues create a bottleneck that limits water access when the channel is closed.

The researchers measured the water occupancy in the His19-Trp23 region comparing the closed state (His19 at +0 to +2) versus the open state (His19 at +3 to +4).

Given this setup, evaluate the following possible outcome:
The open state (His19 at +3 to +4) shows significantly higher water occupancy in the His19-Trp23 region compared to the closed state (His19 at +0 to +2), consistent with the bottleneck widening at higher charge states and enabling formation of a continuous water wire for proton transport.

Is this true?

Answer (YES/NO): YES